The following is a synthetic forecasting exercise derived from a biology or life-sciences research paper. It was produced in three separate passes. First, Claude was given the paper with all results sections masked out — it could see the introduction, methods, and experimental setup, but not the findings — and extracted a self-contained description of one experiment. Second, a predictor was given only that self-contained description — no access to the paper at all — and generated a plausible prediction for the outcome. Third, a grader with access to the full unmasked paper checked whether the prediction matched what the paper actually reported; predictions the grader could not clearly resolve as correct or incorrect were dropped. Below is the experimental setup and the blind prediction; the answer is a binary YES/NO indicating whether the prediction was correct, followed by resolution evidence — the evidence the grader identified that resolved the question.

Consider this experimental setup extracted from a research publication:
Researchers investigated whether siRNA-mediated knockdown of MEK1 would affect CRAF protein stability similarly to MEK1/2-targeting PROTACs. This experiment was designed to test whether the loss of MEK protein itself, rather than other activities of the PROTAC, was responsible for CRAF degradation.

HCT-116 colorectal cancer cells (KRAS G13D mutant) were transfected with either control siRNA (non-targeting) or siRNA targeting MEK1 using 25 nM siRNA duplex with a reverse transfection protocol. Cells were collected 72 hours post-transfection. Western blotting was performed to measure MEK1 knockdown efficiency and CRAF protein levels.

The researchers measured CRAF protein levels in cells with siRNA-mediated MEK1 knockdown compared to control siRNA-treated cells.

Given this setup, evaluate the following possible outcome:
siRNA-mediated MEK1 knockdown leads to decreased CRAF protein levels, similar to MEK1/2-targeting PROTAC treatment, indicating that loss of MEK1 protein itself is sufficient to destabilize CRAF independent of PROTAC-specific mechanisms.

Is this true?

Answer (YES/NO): NO